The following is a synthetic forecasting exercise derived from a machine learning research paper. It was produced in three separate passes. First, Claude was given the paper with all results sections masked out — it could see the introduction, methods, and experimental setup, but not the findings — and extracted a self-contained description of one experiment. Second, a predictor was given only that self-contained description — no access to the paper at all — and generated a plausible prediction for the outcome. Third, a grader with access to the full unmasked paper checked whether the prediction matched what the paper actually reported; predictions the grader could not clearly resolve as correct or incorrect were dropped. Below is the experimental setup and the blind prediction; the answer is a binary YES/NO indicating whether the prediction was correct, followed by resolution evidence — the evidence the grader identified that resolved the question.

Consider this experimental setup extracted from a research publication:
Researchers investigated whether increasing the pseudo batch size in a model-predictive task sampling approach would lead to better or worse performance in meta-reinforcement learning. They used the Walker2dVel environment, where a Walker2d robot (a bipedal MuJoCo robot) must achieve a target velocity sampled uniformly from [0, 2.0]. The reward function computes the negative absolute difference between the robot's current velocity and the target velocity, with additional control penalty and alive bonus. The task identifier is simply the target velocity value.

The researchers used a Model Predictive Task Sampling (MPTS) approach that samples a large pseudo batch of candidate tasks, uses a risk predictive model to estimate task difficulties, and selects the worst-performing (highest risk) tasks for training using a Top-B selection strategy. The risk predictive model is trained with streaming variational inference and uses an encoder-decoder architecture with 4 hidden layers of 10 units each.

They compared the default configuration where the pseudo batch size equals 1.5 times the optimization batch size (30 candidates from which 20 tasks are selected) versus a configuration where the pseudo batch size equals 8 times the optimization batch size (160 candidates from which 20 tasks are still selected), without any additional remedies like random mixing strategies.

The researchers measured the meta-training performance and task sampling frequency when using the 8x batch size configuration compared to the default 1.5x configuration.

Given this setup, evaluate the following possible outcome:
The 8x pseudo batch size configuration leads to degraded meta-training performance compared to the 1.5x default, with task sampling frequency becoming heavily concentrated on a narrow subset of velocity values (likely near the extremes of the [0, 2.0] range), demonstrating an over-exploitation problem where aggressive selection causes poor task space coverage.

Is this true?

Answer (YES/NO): YES